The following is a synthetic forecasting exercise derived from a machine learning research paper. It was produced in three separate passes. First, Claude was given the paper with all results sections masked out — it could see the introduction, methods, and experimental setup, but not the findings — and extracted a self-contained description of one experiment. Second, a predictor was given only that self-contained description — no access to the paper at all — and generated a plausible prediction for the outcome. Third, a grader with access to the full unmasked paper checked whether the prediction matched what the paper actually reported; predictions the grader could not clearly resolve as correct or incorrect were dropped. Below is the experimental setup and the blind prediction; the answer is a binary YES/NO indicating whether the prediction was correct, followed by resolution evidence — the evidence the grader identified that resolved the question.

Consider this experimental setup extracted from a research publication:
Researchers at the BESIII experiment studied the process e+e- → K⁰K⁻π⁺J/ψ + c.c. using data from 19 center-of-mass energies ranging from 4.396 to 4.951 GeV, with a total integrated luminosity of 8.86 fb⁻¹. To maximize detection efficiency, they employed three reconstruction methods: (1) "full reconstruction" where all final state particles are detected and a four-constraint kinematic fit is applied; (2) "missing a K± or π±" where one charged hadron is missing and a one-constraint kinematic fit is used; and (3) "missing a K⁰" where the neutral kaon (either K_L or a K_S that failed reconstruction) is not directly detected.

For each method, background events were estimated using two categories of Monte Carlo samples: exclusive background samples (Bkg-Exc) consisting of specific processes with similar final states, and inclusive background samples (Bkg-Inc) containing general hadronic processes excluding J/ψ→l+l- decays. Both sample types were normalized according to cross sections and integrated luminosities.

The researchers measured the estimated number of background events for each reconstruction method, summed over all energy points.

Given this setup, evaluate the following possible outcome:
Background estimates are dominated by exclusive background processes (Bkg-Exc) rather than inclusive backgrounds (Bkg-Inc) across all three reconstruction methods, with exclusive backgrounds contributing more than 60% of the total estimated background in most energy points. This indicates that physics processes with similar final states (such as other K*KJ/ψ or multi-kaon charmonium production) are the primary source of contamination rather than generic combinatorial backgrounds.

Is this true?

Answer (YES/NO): YES